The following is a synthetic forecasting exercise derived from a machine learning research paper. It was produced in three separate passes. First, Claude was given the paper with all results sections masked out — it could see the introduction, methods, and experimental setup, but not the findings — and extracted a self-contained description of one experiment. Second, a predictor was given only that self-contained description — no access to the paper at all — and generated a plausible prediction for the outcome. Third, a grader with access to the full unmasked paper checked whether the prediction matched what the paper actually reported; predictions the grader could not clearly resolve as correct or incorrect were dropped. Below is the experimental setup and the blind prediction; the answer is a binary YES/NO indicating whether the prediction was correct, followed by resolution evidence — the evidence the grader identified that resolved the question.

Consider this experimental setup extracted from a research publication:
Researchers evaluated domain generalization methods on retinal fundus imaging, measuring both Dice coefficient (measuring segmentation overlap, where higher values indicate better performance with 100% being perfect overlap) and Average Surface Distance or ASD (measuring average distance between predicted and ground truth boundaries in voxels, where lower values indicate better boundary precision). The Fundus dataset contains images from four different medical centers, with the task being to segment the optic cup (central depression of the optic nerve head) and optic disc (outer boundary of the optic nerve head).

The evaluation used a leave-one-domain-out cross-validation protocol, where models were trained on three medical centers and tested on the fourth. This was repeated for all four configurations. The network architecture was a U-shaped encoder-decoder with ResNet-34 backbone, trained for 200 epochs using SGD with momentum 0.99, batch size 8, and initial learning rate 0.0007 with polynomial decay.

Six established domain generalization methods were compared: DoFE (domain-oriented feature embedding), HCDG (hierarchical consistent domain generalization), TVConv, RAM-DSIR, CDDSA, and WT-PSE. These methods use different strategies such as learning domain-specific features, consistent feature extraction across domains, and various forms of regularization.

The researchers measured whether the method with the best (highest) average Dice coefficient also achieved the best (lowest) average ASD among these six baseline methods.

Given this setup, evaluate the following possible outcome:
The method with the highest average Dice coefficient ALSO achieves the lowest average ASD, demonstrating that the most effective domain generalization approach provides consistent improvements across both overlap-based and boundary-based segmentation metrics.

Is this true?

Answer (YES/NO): YES